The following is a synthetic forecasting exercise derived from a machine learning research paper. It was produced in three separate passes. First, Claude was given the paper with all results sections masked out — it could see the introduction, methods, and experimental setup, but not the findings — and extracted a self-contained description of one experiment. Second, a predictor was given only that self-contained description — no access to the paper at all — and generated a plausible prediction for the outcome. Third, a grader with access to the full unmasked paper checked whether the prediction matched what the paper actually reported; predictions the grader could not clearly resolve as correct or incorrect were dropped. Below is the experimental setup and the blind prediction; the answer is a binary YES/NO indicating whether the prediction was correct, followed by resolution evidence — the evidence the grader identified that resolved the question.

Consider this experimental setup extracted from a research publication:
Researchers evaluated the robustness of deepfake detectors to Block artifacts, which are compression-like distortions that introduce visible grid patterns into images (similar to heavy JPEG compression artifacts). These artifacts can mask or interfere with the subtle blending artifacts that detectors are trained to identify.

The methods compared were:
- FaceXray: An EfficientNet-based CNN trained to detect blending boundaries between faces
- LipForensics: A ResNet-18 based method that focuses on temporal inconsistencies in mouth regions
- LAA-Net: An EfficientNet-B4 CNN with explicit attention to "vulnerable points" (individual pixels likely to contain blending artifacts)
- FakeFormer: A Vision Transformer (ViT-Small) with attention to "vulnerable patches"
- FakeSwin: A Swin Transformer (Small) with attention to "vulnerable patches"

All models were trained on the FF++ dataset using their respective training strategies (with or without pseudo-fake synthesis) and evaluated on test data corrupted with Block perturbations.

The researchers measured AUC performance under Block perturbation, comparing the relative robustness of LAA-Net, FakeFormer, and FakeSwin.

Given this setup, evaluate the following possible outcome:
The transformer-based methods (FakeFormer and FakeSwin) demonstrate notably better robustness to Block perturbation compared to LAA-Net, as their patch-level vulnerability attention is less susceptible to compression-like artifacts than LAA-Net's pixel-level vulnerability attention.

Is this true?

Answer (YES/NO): NO